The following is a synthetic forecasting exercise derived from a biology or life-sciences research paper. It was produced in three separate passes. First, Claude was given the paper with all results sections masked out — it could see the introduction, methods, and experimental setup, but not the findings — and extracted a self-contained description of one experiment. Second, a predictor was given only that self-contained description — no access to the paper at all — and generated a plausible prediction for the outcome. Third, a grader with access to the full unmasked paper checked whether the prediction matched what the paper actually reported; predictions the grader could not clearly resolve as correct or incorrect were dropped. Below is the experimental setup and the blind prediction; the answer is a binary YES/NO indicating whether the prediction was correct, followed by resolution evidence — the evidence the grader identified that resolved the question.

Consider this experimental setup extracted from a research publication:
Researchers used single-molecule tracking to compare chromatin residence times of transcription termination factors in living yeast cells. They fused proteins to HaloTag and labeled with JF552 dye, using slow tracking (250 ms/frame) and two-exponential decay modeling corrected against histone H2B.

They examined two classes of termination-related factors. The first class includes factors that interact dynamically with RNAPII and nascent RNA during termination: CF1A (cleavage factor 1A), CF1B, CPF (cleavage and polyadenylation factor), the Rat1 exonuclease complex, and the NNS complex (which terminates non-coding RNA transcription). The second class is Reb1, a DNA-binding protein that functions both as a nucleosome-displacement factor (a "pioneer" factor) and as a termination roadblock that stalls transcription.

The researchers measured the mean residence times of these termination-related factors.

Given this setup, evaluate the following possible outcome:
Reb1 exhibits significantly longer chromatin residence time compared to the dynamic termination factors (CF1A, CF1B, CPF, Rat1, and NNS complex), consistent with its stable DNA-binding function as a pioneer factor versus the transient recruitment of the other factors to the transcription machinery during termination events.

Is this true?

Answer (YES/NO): YES